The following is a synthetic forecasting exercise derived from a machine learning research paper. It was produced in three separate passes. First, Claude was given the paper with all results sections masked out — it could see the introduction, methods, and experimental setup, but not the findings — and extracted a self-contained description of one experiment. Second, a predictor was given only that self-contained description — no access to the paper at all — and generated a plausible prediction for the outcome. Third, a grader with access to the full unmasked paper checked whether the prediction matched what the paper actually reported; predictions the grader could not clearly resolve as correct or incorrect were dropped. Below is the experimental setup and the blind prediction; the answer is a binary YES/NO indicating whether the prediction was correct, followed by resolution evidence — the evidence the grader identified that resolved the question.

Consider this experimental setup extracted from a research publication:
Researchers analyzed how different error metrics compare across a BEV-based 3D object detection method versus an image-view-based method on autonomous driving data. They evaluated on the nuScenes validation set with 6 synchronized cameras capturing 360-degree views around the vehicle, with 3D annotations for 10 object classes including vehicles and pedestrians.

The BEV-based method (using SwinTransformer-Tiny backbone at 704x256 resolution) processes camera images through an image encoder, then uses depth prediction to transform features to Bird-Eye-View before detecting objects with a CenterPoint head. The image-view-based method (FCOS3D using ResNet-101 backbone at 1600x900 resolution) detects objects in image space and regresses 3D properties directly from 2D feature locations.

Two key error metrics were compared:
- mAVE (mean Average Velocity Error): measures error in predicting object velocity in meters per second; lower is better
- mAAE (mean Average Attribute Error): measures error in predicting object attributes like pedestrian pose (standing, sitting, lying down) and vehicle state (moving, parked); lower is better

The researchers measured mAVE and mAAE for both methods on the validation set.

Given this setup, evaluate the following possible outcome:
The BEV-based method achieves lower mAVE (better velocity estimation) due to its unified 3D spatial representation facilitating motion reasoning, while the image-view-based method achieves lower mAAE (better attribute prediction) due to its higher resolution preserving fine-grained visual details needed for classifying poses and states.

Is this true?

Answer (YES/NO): YES